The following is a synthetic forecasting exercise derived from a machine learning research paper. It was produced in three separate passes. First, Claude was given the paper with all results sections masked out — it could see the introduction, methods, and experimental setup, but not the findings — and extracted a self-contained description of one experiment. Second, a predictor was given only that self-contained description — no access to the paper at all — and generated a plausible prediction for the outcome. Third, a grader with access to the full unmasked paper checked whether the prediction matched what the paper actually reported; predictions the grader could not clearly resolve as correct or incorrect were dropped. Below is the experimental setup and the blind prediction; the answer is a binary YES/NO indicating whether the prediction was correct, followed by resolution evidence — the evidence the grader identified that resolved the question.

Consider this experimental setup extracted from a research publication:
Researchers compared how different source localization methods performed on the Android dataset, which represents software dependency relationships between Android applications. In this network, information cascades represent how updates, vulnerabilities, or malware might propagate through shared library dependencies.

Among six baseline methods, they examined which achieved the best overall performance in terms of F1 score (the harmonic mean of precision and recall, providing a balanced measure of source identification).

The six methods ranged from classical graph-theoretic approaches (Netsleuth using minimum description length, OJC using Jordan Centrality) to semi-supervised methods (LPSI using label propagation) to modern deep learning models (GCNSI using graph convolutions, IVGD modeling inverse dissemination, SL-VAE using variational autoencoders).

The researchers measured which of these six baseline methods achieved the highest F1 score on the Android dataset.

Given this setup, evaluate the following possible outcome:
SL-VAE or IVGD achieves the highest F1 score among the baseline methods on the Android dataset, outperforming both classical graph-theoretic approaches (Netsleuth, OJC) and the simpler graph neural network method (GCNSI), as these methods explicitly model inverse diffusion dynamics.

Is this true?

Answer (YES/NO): YES